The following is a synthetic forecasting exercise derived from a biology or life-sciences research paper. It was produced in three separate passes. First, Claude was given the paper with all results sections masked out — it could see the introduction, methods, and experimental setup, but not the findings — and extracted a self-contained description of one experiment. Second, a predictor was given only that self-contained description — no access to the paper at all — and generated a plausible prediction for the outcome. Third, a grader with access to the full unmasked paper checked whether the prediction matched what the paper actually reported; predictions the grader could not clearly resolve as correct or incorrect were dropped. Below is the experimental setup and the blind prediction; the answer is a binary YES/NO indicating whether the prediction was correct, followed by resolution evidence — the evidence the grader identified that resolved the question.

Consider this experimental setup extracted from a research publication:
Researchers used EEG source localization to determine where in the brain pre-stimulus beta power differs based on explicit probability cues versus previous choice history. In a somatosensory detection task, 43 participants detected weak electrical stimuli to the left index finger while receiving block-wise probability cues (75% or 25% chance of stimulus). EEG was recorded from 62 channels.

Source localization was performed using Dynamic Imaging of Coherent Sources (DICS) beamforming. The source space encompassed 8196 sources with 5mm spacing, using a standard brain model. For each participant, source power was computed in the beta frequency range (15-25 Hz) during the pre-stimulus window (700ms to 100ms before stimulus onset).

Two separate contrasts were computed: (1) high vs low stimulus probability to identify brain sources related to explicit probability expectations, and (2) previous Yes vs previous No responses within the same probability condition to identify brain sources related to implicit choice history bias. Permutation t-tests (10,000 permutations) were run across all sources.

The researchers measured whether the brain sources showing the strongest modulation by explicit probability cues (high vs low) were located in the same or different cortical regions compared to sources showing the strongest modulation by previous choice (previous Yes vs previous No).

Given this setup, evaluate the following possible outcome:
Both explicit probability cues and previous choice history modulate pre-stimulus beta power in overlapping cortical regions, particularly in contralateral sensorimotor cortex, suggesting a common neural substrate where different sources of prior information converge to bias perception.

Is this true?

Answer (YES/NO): NO